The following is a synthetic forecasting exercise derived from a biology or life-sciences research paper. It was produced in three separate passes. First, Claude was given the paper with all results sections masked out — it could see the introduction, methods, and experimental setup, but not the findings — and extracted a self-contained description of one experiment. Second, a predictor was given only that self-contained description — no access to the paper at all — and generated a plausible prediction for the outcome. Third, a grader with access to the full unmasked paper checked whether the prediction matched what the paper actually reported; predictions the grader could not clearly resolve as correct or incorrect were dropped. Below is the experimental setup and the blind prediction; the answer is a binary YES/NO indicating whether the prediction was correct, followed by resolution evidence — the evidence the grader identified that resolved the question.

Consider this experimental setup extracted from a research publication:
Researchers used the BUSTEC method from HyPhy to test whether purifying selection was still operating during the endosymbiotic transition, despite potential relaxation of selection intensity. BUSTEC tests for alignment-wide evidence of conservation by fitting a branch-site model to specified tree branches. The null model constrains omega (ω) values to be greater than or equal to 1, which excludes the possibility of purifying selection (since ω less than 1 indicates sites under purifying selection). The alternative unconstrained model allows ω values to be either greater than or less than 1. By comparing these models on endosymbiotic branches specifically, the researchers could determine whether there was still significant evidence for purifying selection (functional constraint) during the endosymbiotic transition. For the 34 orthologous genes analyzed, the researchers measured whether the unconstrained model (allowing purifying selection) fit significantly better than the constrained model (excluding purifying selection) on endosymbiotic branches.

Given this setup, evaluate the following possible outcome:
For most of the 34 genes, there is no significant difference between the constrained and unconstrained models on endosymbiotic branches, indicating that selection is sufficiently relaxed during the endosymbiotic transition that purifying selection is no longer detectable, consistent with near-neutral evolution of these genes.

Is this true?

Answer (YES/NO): NO